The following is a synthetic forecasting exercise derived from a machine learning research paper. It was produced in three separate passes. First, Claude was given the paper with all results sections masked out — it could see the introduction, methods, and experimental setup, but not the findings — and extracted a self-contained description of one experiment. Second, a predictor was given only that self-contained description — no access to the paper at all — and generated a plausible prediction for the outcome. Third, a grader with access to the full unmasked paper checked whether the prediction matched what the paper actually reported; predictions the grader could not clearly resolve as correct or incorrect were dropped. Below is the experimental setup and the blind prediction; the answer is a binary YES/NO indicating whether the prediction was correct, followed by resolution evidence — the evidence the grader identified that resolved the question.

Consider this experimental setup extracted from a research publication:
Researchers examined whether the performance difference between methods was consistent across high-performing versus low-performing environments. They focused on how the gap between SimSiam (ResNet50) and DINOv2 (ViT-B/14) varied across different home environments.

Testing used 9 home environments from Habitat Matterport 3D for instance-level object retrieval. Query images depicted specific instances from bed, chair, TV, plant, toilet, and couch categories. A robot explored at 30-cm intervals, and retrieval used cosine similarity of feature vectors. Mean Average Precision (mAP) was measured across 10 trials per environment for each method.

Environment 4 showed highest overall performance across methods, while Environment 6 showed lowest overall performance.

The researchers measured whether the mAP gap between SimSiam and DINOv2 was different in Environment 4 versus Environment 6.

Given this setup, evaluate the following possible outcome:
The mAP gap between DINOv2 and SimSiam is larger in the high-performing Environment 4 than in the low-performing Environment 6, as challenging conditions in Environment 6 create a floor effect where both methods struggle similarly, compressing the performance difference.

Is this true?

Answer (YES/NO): YES